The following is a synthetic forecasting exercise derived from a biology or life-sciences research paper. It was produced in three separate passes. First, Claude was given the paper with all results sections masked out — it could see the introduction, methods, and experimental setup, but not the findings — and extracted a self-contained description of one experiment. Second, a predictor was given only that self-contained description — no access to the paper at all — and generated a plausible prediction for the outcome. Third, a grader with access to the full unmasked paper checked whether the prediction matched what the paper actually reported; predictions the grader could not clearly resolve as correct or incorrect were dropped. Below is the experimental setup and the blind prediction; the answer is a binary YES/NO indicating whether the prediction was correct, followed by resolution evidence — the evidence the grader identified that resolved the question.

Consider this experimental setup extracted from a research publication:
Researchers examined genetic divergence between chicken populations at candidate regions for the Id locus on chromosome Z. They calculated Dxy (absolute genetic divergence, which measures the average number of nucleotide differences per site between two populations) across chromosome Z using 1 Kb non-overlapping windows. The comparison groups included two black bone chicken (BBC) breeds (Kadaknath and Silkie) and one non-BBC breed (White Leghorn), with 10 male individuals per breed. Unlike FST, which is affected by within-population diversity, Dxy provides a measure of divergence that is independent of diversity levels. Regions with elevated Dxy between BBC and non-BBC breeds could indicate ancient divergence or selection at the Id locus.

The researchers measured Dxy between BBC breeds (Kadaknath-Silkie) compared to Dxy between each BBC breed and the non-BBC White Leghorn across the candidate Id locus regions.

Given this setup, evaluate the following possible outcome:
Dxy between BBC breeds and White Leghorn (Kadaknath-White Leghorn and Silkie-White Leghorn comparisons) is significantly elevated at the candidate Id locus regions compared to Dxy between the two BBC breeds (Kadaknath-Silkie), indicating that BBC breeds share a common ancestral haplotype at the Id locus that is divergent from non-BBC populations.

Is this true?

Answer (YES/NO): YES